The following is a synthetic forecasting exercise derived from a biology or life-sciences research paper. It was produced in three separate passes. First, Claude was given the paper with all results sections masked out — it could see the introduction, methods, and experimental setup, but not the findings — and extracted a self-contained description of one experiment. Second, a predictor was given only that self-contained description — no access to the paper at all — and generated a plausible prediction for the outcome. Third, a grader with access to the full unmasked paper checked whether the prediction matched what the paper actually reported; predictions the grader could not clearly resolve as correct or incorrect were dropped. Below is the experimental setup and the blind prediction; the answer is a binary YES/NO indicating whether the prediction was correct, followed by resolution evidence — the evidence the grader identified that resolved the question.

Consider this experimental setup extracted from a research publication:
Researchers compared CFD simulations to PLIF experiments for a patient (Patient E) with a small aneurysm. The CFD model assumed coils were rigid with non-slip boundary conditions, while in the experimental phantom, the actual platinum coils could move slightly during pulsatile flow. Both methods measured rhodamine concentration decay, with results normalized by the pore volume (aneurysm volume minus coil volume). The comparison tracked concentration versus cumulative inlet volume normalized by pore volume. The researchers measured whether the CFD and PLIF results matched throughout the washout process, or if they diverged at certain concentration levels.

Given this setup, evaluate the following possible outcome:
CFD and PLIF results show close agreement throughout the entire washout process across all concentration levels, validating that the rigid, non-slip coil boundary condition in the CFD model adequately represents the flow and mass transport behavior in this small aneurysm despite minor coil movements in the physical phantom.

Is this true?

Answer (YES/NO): NO